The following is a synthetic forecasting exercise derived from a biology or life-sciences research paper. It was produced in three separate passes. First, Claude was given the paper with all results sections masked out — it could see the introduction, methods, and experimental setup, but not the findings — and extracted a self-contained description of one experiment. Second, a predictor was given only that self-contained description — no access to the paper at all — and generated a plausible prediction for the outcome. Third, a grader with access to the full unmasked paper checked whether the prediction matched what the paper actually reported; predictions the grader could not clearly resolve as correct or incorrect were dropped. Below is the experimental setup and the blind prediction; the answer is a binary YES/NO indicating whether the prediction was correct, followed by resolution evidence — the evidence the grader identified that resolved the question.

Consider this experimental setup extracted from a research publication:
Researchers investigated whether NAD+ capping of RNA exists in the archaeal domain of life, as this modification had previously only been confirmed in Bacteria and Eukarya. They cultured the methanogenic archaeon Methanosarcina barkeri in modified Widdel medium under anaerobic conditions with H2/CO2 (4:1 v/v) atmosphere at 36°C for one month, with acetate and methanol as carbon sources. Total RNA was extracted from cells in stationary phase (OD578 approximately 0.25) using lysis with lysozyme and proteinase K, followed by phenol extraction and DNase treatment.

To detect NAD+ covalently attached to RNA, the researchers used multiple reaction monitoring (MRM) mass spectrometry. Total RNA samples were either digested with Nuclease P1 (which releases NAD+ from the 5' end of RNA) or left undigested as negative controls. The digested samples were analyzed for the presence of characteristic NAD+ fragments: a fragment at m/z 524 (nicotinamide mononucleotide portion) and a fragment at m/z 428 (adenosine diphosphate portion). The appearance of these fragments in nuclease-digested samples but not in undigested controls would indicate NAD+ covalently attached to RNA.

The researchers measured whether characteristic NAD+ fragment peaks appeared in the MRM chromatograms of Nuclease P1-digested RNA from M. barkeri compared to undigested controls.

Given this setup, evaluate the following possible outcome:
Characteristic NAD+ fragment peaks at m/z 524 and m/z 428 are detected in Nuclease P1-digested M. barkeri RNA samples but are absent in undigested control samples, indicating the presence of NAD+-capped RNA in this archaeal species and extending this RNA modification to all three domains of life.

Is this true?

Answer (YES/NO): YES